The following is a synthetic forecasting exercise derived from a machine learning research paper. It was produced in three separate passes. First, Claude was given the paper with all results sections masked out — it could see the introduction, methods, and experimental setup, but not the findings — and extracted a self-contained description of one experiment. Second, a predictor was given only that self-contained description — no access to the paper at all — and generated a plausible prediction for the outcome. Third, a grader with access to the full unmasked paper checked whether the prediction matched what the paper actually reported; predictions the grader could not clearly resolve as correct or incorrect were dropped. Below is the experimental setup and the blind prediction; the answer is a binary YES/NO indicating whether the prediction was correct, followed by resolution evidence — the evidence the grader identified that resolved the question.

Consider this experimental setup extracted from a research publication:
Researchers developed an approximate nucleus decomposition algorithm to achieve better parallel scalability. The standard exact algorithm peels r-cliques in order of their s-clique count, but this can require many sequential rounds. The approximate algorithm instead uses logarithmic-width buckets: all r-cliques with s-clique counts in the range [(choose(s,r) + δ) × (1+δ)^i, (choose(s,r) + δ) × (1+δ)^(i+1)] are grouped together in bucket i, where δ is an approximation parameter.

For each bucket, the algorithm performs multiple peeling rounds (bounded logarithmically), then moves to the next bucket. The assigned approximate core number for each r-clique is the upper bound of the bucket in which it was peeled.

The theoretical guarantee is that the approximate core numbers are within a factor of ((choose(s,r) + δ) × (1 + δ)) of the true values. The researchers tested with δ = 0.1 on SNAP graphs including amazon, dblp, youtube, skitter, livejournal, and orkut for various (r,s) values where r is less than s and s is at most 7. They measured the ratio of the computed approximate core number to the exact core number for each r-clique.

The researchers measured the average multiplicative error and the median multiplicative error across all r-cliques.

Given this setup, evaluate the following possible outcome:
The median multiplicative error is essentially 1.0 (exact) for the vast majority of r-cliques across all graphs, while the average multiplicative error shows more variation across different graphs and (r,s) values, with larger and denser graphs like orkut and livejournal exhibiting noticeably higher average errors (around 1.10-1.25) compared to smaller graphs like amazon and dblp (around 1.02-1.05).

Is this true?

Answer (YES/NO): NO